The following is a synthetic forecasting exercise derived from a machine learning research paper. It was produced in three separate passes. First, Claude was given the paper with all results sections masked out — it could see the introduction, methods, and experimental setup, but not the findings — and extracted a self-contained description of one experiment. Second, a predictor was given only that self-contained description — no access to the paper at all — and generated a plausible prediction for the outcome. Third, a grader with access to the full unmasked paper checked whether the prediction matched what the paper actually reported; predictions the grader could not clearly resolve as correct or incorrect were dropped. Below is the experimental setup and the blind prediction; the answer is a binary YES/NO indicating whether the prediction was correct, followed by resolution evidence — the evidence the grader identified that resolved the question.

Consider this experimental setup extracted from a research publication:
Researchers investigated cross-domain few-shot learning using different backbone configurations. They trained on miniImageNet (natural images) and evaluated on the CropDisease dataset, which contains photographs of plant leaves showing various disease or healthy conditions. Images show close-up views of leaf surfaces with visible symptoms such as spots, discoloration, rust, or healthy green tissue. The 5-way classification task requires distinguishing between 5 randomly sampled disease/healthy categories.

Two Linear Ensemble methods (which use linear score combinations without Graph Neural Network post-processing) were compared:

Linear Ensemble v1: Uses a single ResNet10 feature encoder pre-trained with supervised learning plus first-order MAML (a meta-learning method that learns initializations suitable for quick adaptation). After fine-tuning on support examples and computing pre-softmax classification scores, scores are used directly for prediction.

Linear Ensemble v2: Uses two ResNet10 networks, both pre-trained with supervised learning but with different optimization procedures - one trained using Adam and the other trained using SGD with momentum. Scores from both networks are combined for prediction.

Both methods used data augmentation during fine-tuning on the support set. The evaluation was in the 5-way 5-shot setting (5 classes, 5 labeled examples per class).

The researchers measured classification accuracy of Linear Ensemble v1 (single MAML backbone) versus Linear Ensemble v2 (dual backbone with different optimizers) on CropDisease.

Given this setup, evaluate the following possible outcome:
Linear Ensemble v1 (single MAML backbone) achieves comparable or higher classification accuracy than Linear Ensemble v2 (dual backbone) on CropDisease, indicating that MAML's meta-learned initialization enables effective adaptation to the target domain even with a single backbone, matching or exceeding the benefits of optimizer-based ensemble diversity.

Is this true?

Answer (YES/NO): NO